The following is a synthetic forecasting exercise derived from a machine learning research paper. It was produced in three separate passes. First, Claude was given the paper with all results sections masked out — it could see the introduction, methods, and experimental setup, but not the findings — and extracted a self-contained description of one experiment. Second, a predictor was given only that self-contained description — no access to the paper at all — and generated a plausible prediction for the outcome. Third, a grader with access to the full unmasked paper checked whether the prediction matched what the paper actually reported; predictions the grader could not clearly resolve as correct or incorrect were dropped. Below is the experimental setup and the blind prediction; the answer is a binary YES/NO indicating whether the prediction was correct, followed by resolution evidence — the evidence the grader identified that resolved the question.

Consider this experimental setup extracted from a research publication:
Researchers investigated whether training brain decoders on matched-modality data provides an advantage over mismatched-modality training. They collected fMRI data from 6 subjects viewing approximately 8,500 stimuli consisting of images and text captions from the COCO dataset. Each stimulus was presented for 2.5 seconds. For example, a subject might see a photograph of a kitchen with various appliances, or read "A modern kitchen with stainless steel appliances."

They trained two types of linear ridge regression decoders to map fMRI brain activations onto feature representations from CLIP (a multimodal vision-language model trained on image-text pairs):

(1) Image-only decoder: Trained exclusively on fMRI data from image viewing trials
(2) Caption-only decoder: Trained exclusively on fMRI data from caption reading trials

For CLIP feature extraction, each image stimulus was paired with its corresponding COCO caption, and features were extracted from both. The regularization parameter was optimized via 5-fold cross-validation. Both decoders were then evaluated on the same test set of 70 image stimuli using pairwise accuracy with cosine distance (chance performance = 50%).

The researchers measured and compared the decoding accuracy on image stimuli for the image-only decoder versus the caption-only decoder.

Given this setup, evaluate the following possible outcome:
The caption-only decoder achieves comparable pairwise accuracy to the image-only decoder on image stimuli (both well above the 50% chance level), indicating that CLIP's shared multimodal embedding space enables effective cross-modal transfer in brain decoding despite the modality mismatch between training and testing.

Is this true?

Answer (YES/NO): NO